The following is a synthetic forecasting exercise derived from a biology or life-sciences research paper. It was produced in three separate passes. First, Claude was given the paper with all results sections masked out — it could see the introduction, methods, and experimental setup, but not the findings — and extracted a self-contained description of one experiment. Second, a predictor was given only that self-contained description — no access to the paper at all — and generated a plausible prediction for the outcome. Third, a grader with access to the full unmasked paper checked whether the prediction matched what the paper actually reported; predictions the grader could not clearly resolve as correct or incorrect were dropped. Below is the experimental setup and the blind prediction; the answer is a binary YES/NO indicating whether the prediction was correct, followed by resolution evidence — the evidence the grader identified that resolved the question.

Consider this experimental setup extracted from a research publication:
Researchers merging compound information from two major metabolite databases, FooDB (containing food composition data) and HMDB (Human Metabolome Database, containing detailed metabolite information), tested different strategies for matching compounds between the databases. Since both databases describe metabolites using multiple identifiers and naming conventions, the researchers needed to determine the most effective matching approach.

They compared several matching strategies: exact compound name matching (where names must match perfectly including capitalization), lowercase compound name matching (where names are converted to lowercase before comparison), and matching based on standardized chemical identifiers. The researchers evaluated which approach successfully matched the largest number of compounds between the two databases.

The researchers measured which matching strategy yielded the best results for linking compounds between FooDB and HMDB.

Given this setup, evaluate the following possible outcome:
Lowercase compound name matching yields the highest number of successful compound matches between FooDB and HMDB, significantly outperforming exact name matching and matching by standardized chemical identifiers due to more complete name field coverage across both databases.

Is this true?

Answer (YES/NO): NO